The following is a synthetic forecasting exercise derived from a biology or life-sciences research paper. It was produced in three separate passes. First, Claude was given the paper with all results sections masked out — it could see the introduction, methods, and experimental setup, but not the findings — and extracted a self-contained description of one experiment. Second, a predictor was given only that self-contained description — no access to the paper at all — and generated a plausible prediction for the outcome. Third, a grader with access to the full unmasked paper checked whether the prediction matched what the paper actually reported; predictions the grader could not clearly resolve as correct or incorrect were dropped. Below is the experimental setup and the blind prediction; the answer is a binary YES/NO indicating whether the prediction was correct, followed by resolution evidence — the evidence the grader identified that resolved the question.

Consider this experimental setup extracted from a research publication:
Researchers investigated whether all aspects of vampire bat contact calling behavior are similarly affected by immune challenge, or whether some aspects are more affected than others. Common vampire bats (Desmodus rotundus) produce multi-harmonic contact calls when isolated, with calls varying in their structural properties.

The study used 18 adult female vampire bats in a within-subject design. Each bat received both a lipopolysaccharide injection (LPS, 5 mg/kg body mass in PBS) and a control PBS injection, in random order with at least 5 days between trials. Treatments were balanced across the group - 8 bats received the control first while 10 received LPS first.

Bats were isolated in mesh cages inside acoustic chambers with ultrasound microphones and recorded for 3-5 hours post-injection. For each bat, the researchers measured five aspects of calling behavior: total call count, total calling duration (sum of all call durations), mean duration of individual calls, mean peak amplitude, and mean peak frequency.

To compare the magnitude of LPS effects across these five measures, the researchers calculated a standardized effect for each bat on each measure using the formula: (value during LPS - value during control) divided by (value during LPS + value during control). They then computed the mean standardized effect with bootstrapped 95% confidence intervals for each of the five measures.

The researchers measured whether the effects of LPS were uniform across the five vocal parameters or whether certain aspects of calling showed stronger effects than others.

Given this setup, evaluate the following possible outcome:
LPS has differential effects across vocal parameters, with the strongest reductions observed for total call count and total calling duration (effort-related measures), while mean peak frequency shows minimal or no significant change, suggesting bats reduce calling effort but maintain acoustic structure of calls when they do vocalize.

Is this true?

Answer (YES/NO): YES